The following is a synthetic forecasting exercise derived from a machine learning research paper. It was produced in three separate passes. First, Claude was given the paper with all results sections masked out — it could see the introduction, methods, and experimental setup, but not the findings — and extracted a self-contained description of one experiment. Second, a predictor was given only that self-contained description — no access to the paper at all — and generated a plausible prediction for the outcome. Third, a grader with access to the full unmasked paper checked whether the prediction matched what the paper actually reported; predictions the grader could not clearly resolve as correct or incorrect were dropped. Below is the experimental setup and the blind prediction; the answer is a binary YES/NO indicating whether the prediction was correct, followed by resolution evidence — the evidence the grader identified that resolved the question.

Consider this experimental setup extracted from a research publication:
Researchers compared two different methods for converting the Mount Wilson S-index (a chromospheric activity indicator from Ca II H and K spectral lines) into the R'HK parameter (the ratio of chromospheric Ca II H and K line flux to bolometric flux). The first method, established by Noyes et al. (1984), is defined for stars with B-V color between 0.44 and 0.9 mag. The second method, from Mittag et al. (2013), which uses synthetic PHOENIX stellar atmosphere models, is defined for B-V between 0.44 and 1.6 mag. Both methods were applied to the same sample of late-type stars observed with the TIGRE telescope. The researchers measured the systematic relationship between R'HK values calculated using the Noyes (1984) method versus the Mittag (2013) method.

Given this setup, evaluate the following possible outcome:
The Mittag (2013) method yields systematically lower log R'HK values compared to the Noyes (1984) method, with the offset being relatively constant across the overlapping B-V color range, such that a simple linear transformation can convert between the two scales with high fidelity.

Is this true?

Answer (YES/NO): NO